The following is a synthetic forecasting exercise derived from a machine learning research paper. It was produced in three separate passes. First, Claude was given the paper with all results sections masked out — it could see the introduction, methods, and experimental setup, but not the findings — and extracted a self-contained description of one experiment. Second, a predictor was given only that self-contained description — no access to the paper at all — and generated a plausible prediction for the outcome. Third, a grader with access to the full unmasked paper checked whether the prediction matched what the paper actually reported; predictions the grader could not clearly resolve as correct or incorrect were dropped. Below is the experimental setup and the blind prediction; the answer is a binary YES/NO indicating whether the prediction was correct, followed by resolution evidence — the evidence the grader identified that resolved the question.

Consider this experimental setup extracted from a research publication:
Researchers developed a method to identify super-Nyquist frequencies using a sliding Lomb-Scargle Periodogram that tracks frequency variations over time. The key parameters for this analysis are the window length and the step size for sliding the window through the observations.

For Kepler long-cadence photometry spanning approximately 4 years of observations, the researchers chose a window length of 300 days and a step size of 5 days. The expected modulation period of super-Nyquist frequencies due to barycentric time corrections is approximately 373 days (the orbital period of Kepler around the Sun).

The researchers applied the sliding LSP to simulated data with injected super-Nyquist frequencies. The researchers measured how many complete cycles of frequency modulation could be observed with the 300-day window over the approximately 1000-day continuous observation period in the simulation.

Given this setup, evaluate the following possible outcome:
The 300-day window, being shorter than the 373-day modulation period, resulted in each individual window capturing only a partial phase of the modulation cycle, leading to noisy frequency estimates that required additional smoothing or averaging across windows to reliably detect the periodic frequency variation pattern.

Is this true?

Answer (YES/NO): NO